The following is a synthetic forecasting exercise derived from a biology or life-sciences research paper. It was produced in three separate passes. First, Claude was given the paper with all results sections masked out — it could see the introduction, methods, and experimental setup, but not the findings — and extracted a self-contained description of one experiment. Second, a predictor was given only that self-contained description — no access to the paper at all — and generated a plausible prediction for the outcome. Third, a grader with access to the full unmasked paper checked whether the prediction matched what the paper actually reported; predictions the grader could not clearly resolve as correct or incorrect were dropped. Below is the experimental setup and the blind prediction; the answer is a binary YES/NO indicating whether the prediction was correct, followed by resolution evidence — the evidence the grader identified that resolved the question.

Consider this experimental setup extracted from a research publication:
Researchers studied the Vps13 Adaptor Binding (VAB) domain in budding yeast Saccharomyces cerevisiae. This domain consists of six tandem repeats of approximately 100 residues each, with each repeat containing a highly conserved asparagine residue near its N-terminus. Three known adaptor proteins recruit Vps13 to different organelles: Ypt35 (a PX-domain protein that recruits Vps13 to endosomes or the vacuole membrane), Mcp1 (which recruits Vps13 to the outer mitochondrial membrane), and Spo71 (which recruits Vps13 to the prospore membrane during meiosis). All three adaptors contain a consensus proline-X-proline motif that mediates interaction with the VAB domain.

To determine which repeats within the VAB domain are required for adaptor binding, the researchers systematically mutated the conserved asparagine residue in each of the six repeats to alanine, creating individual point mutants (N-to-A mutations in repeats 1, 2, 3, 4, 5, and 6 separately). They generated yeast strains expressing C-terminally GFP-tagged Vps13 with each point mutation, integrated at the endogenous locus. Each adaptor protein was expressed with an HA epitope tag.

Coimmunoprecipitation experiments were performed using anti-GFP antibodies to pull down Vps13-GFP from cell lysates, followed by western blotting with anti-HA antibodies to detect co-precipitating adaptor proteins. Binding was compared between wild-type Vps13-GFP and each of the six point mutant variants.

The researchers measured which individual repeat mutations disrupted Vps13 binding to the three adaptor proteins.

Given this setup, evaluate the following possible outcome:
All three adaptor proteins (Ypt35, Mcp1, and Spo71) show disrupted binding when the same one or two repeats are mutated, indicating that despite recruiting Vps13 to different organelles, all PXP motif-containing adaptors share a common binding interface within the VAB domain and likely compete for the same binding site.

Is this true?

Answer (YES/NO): YES